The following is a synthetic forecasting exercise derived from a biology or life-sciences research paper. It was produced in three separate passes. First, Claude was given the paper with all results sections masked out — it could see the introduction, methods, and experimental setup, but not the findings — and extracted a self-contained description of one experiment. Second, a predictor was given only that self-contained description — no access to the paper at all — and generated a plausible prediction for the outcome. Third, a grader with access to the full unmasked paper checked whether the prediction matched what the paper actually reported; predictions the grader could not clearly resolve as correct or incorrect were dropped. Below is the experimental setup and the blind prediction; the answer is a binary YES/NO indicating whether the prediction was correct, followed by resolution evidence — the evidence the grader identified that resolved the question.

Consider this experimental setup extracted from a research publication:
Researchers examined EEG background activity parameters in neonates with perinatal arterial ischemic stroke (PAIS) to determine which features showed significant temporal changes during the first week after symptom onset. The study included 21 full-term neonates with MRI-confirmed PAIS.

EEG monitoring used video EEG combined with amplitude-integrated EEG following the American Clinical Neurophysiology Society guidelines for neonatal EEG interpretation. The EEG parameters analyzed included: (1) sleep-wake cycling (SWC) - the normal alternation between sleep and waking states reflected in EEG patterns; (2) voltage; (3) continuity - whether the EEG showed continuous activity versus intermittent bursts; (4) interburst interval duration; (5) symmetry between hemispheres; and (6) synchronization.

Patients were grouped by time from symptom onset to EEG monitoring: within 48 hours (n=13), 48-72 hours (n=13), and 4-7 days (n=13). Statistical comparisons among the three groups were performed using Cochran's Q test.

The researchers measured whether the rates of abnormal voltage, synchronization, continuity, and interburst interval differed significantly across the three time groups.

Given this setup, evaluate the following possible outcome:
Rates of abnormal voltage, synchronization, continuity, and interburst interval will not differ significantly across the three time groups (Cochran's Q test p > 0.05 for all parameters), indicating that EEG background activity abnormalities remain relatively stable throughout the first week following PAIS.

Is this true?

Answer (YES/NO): YES